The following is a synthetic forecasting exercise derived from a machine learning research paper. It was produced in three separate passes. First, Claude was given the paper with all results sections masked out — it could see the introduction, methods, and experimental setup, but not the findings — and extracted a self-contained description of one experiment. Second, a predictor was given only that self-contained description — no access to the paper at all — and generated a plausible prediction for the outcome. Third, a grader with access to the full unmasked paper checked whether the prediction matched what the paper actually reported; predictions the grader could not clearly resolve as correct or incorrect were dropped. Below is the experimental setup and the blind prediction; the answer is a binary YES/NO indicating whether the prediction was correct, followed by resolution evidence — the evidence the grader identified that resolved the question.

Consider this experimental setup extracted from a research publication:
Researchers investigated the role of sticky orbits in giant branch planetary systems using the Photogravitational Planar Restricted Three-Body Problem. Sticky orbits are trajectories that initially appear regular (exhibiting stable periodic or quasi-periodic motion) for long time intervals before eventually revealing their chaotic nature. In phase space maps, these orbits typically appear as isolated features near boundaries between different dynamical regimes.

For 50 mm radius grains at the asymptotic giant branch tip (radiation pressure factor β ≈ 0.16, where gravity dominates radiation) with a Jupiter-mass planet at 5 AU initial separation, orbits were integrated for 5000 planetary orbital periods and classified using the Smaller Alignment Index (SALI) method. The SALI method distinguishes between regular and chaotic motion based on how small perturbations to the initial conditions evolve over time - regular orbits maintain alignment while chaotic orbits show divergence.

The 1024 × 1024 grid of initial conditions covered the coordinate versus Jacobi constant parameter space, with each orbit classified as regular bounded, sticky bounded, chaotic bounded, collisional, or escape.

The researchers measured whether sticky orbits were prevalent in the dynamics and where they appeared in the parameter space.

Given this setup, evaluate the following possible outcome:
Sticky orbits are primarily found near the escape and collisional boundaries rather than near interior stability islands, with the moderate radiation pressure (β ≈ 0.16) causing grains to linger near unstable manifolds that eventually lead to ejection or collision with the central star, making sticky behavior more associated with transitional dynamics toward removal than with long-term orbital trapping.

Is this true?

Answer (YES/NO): NO